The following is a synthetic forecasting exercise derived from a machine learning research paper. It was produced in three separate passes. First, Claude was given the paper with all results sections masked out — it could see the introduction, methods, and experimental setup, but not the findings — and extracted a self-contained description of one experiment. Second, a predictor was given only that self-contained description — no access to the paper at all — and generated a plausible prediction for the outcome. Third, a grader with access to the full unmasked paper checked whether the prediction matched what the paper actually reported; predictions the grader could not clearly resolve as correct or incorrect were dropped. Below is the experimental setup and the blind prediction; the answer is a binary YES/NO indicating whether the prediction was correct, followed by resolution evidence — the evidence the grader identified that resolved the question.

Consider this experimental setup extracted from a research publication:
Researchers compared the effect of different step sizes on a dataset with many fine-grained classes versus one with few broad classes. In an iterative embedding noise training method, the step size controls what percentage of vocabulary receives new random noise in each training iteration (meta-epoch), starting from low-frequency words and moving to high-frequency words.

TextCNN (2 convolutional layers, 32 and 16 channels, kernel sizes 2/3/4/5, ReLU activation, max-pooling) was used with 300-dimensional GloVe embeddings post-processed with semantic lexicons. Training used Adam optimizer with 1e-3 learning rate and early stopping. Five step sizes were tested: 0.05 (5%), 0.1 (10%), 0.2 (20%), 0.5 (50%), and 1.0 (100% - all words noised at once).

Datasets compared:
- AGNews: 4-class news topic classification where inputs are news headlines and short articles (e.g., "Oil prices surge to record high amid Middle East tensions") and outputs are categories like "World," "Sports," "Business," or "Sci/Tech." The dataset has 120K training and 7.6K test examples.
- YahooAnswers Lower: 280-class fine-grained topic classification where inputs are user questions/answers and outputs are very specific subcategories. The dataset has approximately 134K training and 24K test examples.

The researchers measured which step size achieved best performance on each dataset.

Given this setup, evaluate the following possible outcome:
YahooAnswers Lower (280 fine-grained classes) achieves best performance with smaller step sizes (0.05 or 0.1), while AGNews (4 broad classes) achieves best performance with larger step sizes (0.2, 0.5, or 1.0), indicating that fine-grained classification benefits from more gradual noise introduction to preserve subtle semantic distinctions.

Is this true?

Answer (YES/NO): YES